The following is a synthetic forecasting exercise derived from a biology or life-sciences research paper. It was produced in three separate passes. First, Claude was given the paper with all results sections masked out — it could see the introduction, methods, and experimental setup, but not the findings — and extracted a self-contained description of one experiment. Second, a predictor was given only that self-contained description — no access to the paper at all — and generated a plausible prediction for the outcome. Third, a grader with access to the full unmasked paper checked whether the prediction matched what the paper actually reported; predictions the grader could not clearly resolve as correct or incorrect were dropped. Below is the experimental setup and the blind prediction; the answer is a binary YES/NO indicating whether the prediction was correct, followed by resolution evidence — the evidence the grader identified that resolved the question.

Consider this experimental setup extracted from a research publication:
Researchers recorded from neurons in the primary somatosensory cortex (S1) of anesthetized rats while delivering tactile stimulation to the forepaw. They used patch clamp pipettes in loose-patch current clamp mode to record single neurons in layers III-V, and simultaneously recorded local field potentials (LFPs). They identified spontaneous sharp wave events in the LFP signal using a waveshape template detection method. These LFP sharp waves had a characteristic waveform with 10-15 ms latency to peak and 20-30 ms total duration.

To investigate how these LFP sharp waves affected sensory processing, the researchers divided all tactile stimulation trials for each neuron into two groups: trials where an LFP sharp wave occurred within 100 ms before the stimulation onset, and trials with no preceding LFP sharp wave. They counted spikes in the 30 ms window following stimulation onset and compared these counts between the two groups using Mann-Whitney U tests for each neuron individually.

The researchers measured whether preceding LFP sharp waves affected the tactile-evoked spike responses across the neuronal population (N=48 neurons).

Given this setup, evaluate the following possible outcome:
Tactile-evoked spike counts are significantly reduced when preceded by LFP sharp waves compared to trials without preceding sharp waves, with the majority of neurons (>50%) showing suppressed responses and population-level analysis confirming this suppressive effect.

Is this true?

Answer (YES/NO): NO